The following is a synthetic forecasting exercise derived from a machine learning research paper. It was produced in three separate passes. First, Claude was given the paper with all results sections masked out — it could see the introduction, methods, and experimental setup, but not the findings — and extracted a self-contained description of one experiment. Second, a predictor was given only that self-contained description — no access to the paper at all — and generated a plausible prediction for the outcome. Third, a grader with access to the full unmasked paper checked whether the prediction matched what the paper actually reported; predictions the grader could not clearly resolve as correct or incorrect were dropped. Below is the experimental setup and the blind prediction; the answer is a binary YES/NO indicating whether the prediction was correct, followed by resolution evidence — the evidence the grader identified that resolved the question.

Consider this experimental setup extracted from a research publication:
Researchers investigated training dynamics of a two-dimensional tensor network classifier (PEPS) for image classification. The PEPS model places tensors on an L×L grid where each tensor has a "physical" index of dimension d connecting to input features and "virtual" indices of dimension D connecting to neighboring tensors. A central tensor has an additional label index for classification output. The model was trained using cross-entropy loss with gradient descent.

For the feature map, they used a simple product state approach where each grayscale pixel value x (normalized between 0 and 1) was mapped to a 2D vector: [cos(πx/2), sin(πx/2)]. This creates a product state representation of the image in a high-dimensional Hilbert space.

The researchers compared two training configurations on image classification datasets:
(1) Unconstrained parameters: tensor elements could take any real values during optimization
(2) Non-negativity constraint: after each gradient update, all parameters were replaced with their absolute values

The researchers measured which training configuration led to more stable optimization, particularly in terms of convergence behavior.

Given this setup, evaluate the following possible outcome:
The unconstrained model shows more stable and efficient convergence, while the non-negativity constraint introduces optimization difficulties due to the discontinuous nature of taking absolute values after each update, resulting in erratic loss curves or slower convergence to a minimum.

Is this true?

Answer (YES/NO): NO